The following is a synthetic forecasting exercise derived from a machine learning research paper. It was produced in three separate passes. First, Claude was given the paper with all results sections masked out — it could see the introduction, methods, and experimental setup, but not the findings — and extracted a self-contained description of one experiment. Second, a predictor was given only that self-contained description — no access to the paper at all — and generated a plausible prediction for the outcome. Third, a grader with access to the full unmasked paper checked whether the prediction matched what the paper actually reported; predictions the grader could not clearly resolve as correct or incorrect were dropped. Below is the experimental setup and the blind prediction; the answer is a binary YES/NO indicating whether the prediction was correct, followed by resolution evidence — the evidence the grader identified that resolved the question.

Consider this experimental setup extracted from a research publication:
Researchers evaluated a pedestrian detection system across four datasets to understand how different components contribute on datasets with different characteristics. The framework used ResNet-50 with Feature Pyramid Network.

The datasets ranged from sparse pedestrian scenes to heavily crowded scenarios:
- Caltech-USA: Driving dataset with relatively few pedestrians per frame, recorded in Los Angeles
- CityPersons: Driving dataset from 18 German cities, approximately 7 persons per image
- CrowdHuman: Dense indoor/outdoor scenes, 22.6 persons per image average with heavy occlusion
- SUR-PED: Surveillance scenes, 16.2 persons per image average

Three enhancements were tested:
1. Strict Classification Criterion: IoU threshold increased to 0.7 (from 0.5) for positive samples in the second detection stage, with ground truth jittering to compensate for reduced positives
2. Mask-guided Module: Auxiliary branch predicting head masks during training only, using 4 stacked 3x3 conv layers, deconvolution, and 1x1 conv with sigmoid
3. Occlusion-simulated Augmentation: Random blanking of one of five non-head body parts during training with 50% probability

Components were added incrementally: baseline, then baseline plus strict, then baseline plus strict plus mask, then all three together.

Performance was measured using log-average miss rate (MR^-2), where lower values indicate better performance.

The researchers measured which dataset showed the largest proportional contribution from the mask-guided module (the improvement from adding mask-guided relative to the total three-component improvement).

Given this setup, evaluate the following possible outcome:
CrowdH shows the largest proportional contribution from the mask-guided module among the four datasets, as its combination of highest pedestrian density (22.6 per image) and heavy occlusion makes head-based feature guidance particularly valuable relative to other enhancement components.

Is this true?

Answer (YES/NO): NO